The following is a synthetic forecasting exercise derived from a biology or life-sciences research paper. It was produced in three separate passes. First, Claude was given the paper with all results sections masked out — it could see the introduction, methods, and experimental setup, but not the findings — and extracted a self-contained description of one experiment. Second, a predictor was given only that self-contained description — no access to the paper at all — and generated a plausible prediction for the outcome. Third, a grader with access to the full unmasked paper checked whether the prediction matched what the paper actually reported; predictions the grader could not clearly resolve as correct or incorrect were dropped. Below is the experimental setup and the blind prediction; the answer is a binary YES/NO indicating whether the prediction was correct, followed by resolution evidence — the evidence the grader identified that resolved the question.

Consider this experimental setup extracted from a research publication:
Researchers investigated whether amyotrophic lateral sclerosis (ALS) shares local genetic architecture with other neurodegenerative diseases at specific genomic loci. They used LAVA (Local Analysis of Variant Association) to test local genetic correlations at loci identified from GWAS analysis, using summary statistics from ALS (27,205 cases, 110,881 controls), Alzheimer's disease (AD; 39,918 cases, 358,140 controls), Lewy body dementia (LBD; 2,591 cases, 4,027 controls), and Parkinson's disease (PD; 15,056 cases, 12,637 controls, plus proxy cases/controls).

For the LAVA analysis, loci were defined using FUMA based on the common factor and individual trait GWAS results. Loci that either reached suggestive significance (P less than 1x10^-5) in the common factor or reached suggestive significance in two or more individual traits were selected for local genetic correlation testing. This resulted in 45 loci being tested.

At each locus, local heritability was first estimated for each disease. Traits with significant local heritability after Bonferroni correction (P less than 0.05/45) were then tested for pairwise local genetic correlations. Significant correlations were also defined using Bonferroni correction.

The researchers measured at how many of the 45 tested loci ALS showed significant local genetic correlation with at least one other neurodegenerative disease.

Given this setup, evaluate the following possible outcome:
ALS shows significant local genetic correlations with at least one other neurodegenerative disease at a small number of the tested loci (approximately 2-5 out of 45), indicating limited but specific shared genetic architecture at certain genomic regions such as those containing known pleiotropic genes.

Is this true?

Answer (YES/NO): YES